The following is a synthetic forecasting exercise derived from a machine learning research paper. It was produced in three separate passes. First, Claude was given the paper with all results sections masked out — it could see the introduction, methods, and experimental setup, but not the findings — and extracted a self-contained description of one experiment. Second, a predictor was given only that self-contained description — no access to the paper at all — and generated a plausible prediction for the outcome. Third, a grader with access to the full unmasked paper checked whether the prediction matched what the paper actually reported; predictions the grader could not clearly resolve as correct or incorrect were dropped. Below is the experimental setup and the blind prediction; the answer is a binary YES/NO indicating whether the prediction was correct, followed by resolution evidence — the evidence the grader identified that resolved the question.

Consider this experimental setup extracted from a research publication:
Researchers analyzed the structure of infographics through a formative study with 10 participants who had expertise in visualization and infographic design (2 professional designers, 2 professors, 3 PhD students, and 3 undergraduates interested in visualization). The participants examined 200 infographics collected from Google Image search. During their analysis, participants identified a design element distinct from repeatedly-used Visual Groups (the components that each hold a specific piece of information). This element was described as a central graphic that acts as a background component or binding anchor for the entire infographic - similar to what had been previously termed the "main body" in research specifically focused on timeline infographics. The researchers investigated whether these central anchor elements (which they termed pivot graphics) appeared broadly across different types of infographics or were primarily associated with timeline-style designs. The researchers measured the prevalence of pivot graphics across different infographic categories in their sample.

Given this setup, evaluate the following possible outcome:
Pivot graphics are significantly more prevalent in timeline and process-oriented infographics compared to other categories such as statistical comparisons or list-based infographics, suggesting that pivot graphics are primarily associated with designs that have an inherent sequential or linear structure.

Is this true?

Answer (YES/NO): NO